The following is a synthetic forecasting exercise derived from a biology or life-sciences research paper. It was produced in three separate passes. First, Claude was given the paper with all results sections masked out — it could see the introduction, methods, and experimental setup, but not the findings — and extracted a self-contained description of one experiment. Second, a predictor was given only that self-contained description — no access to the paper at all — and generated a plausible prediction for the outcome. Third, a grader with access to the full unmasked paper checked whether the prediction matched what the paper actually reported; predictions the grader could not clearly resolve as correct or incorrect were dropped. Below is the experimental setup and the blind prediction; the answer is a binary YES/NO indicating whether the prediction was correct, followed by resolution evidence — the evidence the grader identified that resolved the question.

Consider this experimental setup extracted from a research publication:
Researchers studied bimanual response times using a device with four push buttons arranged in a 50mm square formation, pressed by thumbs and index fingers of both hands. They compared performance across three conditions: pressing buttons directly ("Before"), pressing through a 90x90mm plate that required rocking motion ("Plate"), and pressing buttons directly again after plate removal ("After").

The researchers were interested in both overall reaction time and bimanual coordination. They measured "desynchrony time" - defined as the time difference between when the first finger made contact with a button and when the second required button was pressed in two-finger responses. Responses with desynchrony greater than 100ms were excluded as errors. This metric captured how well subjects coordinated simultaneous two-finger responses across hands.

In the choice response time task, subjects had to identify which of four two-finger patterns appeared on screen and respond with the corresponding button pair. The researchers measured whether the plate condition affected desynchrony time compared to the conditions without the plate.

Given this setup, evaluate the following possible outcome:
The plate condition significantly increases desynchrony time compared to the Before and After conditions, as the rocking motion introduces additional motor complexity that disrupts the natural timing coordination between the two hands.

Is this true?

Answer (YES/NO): NO